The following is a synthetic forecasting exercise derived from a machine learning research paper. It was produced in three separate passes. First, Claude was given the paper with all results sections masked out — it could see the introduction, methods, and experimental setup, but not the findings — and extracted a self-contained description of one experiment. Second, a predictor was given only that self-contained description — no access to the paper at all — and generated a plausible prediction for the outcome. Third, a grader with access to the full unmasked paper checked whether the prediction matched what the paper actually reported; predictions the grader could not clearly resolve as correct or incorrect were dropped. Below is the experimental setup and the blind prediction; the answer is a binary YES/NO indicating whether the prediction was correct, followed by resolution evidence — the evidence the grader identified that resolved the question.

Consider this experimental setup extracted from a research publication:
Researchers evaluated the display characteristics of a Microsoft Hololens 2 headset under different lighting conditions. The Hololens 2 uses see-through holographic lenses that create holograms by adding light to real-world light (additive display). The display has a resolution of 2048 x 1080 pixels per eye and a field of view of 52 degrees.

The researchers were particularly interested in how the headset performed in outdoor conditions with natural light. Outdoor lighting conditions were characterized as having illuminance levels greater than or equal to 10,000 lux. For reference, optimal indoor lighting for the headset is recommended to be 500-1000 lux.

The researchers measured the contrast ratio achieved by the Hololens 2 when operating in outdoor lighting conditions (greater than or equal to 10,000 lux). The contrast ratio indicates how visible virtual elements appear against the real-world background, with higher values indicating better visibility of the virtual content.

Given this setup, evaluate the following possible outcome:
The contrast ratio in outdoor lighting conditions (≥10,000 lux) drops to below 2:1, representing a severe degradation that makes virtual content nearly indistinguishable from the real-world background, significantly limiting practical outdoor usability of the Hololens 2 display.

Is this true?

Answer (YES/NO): YES